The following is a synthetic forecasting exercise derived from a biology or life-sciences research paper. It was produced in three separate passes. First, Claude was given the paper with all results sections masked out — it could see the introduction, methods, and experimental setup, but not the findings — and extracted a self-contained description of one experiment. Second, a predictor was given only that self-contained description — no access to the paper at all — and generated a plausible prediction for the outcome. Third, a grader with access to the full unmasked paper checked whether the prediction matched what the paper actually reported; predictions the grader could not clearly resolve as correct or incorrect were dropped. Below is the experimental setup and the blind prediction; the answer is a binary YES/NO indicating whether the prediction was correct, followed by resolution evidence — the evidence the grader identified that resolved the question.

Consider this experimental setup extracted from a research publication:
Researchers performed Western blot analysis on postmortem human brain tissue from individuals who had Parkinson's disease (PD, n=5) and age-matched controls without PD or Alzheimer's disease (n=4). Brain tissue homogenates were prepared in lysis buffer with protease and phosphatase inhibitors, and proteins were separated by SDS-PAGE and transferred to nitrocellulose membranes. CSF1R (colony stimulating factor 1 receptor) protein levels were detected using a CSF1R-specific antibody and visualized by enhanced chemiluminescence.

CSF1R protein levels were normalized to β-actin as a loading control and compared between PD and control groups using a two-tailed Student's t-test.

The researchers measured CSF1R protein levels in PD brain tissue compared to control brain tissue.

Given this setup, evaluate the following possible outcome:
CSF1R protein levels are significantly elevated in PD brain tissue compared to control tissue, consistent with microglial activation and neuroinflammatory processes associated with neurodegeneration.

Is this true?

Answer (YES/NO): YES